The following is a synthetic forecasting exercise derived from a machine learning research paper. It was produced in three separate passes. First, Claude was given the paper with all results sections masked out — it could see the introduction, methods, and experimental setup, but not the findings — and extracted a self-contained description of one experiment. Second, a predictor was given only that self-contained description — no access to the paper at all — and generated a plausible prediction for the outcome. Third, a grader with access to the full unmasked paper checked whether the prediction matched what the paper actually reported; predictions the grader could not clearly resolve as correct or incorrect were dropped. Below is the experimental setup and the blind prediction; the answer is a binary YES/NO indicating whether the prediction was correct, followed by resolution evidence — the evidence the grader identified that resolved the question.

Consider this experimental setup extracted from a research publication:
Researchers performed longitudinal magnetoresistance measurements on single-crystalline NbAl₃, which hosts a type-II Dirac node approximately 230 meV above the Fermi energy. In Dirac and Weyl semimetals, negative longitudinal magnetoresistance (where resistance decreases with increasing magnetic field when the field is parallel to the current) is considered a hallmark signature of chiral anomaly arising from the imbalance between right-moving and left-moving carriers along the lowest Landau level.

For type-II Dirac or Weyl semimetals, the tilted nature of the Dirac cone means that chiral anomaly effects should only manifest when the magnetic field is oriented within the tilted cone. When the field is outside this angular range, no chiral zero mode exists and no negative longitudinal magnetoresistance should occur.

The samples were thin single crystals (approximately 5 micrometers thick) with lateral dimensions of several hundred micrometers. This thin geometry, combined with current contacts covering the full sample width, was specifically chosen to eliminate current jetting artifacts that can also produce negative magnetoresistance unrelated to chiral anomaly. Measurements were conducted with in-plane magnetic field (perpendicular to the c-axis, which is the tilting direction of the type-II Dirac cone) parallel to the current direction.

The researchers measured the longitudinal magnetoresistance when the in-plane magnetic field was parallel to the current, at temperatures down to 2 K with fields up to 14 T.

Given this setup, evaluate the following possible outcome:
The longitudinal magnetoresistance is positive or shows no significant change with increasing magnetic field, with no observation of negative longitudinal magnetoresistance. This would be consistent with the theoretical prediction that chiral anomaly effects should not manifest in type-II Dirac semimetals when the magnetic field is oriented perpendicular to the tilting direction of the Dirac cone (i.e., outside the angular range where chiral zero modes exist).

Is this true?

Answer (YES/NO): NO